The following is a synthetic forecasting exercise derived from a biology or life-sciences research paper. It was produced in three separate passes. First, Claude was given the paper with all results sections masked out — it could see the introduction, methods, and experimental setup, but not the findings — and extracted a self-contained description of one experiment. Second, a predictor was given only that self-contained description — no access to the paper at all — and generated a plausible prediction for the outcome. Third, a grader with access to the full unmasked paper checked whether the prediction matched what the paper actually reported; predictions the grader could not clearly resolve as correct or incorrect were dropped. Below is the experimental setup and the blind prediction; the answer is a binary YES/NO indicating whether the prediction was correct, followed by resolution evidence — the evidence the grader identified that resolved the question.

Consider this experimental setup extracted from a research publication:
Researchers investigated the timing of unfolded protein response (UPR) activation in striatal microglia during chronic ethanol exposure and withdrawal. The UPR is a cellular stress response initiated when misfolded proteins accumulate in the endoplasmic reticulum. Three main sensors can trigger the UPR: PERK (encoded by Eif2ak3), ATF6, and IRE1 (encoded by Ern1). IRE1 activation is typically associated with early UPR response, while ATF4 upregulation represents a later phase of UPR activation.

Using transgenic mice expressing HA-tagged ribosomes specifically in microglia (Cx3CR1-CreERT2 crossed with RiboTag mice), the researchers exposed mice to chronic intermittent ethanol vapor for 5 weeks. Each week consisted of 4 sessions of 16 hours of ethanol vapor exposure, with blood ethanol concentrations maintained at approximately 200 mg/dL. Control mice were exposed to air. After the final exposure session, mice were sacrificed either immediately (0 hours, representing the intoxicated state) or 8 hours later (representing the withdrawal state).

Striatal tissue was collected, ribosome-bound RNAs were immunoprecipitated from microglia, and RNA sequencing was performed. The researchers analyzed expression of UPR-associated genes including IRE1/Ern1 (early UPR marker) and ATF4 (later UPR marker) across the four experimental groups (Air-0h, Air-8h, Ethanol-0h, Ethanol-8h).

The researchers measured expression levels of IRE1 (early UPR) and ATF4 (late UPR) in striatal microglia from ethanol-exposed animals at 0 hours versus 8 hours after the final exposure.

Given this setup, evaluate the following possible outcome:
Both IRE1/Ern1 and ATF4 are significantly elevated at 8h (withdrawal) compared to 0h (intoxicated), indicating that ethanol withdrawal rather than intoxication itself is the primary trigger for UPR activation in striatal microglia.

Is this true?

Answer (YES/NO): NO